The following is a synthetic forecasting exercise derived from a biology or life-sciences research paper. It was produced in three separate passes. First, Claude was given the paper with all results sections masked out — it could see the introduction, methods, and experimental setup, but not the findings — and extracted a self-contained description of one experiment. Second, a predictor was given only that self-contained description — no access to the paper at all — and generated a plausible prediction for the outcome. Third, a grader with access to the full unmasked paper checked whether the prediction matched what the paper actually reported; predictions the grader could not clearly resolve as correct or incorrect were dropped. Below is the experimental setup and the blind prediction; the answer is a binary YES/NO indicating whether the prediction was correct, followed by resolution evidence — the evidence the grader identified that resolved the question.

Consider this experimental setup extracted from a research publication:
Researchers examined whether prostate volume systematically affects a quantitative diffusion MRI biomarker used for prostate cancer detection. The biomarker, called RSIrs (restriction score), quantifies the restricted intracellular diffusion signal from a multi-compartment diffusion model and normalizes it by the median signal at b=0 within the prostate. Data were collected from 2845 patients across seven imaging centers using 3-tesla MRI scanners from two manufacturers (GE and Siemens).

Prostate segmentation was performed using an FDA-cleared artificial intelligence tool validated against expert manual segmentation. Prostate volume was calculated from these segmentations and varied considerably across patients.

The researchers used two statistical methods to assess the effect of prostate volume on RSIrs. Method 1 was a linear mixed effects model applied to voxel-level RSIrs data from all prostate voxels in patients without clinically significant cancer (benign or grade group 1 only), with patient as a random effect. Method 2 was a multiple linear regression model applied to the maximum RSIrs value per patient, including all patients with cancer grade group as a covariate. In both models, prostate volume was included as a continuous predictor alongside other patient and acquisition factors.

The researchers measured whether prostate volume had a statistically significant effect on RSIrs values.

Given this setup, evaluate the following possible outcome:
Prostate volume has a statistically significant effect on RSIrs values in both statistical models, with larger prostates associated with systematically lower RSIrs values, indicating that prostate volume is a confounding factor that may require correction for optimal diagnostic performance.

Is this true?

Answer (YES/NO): NO